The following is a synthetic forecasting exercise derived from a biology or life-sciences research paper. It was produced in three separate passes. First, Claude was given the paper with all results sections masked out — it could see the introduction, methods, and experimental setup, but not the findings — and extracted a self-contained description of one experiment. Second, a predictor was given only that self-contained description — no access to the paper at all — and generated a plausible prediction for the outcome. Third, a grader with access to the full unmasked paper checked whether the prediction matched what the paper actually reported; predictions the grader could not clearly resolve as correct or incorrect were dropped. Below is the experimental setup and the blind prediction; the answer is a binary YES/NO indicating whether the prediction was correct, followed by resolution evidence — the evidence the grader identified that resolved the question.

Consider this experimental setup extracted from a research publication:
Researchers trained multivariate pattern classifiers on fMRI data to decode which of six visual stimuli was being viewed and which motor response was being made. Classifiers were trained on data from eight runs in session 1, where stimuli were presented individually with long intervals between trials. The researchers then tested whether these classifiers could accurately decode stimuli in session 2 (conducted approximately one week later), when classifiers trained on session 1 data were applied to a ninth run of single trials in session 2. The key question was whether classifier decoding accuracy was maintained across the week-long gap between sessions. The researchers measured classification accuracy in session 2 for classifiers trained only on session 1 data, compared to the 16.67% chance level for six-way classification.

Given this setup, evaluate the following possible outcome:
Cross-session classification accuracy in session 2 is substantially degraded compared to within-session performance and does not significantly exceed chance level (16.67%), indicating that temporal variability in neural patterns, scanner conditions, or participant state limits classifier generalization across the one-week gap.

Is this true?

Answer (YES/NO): NO